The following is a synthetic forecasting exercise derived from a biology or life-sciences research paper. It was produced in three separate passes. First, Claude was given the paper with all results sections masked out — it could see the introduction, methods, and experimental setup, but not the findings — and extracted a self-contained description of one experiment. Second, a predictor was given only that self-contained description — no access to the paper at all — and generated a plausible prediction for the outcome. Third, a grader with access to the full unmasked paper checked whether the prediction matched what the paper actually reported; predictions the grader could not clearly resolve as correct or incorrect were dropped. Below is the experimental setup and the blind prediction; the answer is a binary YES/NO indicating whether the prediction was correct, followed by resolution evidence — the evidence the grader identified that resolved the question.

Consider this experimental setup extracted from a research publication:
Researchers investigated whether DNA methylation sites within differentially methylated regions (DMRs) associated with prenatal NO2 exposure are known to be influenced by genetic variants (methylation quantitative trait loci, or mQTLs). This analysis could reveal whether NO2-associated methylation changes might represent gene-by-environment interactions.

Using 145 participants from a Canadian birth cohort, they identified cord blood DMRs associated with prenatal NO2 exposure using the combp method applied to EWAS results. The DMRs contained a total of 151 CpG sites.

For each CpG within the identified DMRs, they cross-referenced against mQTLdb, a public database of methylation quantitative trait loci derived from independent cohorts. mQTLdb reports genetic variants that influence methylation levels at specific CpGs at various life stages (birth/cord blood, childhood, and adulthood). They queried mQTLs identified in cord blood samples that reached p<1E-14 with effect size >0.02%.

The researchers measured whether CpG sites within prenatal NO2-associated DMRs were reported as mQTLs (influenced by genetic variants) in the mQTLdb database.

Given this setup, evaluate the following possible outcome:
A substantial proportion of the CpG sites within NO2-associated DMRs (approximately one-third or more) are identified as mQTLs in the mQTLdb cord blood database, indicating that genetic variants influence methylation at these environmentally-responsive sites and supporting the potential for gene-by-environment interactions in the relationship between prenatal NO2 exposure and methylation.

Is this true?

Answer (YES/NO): YES